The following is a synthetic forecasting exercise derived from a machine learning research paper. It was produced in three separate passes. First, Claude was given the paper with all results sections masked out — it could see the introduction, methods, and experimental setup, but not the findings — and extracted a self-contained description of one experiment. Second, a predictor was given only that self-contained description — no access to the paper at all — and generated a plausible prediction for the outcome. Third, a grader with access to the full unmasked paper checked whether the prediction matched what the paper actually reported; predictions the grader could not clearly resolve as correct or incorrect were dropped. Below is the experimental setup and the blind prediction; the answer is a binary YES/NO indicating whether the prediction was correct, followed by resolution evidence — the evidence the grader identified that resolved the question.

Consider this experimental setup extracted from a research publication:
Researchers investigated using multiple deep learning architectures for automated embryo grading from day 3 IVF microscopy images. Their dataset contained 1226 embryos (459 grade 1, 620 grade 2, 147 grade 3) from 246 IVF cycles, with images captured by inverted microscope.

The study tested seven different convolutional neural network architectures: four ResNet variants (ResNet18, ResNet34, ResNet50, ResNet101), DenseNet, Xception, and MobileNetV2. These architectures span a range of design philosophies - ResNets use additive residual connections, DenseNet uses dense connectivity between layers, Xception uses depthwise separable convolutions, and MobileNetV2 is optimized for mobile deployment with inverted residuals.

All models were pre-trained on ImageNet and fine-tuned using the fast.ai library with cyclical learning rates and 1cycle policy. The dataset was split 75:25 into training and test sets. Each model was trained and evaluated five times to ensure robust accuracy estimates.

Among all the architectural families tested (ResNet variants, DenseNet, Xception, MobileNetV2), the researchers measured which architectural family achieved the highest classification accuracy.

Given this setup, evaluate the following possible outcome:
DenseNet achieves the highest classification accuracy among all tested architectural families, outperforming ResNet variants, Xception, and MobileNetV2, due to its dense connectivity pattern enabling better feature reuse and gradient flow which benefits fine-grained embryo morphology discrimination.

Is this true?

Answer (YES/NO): NO